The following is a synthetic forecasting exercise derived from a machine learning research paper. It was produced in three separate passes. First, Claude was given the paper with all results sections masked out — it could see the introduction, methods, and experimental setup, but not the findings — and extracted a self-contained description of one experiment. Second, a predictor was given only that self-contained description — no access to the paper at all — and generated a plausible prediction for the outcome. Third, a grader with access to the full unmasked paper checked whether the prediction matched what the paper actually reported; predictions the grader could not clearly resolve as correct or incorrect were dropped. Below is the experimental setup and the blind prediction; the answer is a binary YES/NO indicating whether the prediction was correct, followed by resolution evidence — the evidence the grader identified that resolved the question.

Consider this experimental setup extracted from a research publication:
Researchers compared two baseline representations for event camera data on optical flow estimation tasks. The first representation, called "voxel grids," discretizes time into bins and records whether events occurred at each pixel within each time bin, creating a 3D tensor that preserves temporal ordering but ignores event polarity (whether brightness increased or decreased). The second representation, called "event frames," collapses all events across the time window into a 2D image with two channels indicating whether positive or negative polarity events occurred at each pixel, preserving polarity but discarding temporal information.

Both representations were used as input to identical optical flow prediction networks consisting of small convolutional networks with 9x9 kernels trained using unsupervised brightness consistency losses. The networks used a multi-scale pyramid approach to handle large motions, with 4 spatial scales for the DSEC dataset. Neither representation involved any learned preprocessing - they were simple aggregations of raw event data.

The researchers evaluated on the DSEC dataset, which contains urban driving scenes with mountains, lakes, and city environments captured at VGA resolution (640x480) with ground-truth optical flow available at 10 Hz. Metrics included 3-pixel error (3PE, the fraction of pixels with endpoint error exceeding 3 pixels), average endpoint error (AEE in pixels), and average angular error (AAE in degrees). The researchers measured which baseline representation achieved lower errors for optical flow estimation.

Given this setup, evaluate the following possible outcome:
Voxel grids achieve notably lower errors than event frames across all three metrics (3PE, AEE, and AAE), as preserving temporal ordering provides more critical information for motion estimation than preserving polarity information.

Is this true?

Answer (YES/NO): YES